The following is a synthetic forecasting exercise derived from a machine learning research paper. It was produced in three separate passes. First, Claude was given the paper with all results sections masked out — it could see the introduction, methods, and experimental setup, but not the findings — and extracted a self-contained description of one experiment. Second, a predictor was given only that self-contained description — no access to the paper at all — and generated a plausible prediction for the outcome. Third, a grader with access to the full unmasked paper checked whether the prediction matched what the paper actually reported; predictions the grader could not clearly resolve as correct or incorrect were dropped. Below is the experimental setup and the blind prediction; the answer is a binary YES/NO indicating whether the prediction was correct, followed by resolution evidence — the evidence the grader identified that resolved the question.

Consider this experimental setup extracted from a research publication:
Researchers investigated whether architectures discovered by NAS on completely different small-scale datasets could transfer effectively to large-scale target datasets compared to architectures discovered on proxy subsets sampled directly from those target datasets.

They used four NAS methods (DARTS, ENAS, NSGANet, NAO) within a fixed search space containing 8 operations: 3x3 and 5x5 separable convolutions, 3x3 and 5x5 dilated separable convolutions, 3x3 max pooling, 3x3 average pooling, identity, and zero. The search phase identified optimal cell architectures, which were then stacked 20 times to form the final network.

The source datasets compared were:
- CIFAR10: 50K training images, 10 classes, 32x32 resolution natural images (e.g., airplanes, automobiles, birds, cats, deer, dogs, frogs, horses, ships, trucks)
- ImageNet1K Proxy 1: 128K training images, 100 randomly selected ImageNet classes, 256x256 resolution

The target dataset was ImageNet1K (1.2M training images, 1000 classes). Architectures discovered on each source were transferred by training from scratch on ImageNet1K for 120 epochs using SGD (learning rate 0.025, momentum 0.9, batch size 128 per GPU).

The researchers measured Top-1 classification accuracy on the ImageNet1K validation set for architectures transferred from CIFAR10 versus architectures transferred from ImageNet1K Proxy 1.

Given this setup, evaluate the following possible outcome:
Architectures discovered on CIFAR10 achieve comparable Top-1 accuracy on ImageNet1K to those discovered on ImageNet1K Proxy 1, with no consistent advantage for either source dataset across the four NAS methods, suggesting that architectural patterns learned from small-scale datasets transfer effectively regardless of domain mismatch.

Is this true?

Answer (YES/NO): YES